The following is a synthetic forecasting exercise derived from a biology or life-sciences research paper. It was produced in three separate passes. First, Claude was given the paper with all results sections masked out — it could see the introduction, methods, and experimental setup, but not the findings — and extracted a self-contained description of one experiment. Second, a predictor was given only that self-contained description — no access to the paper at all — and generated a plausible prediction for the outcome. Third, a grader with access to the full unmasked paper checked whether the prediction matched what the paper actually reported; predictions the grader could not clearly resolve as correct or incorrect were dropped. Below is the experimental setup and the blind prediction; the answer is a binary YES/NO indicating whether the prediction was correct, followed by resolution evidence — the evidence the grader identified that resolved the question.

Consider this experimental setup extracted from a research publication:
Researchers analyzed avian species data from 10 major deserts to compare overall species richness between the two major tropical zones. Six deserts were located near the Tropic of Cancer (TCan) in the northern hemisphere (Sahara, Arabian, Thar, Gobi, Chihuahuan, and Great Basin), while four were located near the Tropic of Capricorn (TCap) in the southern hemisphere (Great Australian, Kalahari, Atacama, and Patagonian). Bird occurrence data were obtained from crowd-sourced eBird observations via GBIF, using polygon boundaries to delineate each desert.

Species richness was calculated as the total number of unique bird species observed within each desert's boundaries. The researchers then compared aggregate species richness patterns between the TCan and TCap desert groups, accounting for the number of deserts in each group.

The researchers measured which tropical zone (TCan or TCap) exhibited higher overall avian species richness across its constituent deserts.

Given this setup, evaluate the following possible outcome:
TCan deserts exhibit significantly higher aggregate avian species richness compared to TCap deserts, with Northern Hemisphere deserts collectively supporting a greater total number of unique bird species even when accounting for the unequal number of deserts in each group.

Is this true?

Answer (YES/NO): YES